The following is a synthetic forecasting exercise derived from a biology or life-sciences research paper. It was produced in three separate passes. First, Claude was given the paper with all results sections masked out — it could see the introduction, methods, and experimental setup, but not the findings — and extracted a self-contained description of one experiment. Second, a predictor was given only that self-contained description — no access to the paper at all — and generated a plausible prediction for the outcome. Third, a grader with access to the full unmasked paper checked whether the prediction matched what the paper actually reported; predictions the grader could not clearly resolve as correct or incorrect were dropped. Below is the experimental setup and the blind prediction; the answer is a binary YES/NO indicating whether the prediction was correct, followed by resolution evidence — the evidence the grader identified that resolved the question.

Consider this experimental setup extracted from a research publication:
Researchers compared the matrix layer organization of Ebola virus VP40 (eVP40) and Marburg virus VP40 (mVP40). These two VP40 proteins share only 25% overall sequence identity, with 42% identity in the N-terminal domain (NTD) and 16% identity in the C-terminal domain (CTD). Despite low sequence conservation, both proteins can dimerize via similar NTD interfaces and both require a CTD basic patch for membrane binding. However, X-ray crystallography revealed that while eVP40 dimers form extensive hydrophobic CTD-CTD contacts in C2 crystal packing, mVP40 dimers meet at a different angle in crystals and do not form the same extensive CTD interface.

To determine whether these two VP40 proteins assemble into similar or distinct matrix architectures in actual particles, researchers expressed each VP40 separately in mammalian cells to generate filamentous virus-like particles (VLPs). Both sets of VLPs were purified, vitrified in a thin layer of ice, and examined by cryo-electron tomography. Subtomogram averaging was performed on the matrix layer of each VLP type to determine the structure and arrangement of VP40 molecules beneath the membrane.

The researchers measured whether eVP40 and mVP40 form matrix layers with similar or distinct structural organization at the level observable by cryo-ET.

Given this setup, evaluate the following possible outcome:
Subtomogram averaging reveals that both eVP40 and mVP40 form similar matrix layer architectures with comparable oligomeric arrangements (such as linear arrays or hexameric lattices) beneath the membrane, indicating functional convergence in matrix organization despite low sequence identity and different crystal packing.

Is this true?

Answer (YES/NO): YES